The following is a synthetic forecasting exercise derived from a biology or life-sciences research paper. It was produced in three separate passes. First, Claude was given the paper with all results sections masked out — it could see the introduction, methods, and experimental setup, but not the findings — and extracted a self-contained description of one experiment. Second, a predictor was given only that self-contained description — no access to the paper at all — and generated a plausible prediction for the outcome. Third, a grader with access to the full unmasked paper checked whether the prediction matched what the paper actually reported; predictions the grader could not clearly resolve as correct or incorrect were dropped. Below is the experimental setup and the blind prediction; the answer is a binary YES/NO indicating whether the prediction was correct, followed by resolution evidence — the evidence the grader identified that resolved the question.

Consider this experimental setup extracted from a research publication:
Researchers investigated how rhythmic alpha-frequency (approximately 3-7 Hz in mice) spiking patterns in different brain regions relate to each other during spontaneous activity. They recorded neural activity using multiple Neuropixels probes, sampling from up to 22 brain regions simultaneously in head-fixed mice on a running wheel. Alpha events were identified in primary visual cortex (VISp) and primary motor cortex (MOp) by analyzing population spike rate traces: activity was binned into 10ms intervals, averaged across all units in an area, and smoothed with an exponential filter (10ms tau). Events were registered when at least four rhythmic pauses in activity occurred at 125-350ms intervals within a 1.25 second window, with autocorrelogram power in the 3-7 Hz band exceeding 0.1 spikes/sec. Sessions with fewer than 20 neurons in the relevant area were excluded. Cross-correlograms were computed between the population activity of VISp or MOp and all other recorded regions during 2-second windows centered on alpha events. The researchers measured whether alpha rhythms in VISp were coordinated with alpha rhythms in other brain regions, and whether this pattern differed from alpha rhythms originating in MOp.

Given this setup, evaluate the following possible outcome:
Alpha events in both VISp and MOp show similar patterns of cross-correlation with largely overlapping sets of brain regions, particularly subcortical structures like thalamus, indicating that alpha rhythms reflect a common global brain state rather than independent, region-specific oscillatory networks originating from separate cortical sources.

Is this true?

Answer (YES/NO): NO